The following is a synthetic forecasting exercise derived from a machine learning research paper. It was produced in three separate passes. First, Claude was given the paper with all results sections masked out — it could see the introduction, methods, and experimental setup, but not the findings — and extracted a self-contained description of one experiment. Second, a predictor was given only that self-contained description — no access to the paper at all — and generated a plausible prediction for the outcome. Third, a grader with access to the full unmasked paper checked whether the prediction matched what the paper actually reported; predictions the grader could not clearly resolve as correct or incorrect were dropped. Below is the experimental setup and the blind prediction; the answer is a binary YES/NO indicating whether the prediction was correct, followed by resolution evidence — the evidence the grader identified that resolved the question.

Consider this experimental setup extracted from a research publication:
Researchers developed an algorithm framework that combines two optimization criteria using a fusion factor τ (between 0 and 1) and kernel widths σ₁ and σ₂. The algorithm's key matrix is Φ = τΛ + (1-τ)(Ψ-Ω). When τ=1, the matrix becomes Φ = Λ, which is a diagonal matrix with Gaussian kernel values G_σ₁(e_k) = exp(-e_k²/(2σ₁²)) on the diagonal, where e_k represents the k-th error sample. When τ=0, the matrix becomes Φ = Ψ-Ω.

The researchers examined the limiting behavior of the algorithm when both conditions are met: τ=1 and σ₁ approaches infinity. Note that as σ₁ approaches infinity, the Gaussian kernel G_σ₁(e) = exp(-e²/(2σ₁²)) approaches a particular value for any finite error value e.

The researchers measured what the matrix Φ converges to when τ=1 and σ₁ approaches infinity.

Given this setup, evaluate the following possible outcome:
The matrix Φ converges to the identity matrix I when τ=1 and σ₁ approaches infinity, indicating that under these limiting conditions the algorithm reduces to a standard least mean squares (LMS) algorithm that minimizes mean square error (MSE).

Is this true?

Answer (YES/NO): NO